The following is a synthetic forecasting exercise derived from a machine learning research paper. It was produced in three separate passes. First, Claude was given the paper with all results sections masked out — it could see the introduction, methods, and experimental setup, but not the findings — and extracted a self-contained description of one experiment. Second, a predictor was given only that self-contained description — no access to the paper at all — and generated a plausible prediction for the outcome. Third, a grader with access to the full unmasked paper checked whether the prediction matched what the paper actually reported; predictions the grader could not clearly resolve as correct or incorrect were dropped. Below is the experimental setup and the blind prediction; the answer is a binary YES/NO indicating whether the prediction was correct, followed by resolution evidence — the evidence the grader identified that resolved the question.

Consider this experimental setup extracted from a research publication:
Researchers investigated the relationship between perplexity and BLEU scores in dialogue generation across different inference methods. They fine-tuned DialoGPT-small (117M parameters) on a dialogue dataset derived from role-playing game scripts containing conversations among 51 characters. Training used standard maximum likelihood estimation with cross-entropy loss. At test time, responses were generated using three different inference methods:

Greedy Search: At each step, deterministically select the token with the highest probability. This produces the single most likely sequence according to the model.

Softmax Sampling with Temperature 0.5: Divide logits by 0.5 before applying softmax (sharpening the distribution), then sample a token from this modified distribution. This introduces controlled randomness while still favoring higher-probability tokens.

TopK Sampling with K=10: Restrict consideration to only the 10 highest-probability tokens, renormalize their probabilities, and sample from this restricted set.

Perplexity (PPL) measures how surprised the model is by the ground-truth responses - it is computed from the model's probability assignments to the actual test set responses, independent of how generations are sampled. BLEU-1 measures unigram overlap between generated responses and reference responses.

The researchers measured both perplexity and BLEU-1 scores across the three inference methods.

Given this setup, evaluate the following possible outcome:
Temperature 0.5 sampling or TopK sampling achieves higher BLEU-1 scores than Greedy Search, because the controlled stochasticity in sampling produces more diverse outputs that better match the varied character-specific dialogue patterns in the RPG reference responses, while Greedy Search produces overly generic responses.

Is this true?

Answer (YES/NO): YES